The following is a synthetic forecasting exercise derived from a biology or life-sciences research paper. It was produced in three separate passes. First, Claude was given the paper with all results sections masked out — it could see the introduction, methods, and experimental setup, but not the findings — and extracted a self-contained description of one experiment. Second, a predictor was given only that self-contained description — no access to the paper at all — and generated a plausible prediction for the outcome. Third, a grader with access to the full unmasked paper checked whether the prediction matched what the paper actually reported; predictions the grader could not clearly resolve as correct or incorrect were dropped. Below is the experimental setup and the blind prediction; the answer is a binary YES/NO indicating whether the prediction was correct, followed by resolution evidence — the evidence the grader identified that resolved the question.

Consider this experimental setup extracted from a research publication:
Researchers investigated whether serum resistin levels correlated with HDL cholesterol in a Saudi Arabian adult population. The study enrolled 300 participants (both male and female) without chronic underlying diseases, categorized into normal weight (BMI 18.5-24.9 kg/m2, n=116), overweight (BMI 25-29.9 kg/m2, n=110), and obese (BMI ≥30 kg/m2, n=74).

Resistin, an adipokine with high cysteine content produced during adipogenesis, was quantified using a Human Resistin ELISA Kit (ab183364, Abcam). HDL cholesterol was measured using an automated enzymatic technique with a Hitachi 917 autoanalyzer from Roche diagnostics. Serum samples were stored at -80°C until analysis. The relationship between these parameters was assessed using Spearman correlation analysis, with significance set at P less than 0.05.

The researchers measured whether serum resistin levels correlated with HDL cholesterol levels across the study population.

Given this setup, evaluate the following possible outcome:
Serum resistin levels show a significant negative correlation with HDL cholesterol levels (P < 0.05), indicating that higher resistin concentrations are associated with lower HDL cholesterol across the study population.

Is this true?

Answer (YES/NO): YES